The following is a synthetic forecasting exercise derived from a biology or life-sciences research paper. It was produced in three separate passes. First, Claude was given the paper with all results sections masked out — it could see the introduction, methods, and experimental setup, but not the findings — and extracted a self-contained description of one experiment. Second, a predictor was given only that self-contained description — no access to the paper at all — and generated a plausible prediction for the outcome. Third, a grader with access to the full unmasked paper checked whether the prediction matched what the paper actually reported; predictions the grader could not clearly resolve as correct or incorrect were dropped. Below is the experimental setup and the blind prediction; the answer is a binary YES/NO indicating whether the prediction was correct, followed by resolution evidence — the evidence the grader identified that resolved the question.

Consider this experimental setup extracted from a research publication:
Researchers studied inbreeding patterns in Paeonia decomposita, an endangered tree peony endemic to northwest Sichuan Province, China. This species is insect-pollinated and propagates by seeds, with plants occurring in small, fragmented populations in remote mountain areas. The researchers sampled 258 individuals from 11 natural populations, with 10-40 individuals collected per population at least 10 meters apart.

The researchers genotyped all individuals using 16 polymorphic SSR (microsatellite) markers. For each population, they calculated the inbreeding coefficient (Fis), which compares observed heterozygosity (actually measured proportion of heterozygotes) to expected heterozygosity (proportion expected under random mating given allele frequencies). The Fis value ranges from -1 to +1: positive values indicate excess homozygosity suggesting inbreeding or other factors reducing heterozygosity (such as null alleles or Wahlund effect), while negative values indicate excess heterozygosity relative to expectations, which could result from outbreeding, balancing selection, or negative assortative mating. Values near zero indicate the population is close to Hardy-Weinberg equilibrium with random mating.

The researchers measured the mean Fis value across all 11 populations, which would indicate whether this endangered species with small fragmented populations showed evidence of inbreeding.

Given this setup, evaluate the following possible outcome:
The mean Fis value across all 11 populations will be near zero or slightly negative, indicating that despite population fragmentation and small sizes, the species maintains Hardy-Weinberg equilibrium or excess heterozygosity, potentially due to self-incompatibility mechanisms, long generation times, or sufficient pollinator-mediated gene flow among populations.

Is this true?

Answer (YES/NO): NO